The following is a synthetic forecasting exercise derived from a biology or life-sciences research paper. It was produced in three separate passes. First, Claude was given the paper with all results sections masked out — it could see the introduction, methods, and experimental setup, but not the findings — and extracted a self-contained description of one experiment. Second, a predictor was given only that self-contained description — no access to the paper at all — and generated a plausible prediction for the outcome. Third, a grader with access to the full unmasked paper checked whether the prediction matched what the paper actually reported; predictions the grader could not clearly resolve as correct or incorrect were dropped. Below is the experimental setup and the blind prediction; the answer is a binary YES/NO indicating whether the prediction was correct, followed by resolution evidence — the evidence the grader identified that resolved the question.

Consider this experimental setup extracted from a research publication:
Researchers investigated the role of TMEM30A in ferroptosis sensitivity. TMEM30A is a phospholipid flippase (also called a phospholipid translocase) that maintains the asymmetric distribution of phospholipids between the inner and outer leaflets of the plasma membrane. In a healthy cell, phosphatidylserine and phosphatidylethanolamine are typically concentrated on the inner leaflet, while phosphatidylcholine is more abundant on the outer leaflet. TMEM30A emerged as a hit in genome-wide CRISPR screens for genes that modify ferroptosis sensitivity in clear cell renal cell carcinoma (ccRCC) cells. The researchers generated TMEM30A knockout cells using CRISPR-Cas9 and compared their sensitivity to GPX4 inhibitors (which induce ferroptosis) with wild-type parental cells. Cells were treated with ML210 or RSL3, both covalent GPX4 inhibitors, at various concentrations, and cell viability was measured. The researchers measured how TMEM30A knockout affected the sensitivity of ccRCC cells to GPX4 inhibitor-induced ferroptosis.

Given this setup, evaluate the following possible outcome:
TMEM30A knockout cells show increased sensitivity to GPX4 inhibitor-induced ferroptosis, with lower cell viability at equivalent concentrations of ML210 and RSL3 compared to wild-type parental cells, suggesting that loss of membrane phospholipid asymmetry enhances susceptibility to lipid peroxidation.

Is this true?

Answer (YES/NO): NO